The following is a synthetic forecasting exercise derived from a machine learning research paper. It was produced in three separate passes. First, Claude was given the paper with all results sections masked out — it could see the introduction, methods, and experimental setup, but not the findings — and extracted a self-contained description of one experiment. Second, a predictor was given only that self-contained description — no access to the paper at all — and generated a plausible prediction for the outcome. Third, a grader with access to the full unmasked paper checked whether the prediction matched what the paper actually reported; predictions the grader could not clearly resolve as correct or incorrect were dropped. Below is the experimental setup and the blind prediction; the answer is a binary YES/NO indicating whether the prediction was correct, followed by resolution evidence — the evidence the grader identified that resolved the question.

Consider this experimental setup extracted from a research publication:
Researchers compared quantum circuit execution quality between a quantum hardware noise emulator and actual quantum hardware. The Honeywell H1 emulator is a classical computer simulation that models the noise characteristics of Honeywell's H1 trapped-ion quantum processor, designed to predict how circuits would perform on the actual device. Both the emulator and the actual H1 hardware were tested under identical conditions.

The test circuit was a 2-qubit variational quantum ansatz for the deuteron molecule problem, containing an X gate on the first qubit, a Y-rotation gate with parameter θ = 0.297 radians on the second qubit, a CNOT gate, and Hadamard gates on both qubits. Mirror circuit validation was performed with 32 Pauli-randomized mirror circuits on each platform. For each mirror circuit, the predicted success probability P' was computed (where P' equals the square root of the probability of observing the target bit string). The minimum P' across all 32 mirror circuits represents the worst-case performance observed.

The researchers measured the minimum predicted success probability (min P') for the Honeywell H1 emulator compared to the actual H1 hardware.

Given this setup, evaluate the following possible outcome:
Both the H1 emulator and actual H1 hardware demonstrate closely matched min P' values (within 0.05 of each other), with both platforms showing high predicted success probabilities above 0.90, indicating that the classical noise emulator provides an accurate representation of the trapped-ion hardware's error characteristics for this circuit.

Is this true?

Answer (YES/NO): YES